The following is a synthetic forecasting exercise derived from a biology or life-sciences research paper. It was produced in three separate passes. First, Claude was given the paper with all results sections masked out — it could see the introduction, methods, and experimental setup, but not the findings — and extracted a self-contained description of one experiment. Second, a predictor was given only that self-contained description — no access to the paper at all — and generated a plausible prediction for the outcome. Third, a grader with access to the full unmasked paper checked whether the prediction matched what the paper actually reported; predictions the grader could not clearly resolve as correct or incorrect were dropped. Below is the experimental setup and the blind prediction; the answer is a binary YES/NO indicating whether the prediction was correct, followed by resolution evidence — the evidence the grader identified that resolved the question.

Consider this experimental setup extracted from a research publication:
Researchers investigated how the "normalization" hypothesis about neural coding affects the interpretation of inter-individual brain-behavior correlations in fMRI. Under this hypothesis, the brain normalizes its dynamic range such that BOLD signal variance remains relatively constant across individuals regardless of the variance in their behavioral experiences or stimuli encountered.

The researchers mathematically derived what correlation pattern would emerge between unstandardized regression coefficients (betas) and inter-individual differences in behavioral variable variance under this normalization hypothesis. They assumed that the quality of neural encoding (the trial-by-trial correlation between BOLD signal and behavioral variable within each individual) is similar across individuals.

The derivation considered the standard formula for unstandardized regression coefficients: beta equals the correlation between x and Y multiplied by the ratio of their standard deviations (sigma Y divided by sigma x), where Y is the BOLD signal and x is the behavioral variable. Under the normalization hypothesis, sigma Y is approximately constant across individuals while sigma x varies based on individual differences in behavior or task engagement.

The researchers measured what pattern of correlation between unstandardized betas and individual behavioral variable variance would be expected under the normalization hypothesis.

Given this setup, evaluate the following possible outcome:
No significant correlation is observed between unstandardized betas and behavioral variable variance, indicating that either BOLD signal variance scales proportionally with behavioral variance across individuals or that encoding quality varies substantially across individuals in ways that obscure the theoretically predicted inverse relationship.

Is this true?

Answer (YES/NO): NO